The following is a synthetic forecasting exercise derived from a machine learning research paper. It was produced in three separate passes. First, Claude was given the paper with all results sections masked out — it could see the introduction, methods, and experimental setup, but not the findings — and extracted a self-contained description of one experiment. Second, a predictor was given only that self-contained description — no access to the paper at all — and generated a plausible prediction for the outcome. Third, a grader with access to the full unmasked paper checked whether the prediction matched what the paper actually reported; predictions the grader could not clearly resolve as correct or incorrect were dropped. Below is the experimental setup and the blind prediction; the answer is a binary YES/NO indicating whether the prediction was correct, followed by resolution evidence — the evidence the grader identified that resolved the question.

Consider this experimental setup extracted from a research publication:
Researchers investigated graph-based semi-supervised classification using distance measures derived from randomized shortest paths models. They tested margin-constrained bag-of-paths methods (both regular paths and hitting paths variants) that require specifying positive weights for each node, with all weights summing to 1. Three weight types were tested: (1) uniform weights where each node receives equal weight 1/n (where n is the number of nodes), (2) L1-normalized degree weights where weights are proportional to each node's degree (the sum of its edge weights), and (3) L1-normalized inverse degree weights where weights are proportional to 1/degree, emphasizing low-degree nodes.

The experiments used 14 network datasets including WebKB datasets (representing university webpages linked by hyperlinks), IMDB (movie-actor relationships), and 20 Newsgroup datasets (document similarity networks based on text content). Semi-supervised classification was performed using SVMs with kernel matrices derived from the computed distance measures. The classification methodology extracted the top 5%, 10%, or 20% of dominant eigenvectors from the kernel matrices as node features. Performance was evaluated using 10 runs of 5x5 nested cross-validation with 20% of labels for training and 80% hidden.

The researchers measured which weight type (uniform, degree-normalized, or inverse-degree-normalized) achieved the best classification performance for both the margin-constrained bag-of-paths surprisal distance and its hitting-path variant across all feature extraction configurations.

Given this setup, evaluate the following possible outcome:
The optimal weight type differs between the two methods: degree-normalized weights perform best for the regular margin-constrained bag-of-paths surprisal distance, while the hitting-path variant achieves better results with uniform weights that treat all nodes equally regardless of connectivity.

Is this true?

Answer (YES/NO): NO